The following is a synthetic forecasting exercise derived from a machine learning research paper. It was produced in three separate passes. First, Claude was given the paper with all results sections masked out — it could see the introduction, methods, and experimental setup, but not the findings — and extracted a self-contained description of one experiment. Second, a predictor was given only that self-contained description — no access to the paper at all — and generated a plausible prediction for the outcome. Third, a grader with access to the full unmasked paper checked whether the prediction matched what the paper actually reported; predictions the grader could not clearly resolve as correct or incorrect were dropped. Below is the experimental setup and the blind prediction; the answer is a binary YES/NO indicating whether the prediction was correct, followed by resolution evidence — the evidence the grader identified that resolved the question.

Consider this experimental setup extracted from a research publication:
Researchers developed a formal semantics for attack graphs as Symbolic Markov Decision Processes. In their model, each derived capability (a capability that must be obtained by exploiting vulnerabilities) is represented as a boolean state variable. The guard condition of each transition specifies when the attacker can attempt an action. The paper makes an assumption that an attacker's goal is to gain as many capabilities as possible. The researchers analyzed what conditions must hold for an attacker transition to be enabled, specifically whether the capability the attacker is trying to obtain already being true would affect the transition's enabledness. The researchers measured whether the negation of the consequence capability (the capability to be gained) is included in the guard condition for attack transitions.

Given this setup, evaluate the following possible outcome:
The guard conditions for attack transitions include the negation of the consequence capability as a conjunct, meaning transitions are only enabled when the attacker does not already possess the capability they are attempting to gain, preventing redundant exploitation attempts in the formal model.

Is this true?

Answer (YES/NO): YES